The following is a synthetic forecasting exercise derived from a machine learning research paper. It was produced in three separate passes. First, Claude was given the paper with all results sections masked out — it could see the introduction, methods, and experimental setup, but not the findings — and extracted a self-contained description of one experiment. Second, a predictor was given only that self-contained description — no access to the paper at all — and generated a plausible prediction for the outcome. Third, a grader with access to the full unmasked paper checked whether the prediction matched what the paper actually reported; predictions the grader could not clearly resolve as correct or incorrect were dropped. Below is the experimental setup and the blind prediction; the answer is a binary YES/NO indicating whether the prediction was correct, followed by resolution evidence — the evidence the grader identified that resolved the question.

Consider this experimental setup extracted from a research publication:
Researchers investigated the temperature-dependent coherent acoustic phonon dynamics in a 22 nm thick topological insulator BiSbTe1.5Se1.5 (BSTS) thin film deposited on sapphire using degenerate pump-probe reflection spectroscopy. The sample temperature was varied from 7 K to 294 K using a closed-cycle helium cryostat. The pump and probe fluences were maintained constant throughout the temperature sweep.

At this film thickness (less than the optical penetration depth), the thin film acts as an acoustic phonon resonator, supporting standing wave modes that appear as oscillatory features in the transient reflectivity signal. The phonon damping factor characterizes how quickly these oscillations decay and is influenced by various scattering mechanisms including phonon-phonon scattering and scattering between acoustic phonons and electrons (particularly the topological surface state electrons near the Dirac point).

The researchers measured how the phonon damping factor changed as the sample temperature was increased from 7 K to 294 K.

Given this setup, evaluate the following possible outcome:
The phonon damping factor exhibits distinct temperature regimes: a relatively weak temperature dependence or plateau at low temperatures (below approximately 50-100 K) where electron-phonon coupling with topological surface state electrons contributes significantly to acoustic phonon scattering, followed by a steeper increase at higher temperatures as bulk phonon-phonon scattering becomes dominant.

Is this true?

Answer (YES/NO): NO